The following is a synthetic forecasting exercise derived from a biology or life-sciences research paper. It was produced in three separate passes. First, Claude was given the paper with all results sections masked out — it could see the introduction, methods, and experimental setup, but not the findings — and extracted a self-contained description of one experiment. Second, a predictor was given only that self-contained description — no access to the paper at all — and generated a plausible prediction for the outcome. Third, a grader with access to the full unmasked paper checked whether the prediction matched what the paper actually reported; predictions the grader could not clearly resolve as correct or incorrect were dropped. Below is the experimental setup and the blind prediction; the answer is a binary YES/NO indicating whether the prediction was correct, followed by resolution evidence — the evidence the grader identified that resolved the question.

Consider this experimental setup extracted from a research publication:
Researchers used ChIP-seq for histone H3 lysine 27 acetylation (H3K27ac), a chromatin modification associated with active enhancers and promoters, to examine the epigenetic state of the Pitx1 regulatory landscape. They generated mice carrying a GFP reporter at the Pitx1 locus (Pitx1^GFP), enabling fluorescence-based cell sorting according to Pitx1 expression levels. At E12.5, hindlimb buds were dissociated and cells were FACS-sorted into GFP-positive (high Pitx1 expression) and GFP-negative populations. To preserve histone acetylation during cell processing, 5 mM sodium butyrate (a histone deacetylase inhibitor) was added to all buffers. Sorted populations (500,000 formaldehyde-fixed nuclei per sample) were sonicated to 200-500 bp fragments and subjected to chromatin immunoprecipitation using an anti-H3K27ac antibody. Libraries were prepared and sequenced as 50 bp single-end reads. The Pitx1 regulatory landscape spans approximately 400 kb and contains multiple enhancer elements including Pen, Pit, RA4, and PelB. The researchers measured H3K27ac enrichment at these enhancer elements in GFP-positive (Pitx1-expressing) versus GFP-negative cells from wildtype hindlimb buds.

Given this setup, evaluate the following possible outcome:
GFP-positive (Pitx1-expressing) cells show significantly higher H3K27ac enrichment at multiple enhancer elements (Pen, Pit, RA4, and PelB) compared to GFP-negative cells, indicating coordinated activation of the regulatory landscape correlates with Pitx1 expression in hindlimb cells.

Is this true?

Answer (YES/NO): YES